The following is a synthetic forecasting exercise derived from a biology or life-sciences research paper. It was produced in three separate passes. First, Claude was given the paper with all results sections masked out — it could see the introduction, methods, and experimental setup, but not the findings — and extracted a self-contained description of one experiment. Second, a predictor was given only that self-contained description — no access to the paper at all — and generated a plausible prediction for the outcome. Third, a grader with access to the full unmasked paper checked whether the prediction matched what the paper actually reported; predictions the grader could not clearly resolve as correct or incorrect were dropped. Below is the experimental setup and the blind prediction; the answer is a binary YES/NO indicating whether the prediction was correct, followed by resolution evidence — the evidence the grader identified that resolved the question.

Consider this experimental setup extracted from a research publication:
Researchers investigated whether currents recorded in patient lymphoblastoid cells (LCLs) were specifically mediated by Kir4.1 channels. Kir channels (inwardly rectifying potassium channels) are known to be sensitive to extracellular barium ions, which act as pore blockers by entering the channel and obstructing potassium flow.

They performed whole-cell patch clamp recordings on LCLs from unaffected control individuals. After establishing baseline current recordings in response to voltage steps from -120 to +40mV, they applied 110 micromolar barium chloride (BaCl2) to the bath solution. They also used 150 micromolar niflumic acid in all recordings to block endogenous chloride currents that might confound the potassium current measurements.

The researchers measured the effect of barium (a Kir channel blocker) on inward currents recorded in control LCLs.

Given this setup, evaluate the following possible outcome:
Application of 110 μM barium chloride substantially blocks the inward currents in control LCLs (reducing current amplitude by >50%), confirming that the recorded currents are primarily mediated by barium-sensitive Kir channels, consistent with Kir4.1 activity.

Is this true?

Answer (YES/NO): YES